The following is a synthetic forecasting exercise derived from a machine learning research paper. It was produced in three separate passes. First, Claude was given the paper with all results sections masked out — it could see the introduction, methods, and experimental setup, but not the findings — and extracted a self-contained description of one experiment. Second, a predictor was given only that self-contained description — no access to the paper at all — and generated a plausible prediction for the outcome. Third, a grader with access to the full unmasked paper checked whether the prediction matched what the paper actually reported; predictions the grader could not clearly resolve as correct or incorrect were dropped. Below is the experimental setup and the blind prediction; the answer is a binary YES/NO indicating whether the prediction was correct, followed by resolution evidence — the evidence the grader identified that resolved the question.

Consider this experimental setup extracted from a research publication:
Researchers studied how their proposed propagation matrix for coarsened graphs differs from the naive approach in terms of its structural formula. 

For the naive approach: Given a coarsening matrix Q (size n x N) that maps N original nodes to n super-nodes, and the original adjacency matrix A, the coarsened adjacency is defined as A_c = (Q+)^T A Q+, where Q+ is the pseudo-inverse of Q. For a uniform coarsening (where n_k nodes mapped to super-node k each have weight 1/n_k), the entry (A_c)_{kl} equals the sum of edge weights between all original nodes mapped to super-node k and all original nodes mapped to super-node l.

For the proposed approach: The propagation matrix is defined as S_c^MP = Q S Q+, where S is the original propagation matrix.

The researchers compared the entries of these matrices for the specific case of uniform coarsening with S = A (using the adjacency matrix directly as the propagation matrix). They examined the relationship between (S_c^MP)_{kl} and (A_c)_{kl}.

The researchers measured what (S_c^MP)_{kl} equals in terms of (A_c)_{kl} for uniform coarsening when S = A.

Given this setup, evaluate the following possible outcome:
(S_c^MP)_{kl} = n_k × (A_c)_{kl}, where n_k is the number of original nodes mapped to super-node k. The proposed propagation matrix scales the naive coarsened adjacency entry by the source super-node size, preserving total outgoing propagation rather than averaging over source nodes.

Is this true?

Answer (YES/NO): NO